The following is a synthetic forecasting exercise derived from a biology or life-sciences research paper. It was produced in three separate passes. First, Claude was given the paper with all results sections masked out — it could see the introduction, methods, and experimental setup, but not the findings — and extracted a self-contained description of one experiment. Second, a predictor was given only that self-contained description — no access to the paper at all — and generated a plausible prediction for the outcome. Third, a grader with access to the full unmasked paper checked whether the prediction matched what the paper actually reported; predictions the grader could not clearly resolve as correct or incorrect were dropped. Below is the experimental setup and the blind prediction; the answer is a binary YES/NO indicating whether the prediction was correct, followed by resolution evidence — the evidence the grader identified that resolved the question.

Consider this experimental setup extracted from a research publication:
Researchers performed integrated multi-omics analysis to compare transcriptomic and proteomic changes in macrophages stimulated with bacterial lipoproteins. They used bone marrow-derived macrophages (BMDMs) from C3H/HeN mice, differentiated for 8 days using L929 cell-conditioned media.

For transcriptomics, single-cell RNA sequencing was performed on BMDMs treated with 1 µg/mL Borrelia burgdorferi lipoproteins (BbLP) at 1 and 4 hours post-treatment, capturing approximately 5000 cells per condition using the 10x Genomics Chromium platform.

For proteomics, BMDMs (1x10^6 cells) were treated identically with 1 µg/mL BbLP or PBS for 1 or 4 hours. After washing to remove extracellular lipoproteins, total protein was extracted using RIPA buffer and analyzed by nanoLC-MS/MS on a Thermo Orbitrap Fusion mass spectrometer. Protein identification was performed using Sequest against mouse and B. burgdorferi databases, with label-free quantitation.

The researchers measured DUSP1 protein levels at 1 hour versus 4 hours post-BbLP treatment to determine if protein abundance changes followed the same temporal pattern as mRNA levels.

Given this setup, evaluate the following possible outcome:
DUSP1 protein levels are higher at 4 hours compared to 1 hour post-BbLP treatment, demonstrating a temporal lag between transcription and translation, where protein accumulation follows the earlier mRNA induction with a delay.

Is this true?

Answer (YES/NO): NO